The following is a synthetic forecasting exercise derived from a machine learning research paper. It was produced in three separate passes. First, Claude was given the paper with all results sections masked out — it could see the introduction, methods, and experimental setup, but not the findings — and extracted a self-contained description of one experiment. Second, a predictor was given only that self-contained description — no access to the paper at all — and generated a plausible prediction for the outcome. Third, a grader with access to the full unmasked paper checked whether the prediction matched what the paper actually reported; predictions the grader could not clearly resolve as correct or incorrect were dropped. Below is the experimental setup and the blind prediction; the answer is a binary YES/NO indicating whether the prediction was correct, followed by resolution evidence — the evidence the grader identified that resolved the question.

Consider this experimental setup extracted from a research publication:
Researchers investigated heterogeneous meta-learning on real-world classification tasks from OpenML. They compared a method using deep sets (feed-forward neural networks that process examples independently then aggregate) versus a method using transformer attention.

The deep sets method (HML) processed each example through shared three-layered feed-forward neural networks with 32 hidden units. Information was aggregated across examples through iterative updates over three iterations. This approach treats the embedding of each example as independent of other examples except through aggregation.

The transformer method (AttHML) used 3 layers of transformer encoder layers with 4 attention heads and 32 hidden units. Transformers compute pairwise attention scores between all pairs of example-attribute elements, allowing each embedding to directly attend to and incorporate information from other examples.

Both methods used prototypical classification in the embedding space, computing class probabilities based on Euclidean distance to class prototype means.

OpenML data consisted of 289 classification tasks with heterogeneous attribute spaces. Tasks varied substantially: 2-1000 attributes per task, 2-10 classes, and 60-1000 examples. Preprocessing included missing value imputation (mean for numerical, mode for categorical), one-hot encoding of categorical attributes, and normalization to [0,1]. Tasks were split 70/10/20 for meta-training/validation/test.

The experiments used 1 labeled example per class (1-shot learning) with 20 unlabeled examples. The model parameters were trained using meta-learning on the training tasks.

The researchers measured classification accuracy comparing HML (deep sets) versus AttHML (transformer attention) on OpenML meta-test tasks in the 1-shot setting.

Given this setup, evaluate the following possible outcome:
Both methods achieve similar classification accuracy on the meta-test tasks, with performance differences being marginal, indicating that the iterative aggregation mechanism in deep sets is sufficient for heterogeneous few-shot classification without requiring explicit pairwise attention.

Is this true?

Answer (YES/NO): NO